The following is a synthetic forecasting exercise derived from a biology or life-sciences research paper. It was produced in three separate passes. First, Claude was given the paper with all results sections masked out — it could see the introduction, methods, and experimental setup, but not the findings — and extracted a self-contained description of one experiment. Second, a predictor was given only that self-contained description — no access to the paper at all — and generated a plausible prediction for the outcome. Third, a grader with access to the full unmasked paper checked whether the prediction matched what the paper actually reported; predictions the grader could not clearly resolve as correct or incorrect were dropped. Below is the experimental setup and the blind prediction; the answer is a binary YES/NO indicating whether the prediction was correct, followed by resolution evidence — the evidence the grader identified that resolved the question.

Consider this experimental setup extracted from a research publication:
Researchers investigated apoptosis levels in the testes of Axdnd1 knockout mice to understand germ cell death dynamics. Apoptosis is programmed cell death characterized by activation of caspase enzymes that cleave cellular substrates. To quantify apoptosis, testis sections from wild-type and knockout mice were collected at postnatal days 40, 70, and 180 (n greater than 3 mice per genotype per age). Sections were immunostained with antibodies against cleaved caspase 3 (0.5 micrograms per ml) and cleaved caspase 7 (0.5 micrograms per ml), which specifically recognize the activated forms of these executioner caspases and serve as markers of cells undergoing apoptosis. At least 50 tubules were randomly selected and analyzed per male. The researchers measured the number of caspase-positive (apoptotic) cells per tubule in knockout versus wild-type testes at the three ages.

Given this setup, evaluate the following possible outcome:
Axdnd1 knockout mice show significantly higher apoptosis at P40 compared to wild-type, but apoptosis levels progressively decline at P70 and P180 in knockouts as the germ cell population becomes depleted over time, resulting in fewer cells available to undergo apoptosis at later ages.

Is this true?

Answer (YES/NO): NO